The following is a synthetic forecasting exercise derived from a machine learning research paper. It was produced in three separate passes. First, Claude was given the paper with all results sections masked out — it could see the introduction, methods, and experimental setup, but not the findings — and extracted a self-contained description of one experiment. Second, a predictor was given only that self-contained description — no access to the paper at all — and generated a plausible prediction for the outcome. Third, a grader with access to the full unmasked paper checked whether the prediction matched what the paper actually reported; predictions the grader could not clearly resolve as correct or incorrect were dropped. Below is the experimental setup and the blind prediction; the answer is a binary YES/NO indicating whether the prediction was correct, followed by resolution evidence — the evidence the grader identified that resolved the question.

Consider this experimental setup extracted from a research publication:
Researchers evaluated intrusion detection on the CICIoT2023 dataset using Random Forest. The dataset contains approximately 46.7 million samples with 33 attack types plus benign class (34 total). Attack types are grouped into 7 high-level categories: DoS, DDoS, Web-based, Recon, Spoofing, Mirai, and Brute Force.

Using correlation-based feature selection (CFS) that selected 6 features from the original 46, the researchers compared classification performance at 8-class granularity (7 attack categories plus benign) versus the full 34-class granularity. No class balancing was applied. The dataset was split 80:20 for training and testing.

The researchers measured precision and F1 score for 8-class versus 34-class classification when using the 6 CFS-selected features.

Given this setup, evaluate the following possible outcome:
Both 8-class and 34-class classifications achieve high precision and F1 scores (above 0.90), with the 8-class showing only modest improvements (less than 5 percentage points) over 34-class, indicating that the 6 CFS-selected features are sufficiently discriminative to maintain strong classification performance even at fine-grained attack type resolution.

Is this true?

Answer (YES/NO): NO